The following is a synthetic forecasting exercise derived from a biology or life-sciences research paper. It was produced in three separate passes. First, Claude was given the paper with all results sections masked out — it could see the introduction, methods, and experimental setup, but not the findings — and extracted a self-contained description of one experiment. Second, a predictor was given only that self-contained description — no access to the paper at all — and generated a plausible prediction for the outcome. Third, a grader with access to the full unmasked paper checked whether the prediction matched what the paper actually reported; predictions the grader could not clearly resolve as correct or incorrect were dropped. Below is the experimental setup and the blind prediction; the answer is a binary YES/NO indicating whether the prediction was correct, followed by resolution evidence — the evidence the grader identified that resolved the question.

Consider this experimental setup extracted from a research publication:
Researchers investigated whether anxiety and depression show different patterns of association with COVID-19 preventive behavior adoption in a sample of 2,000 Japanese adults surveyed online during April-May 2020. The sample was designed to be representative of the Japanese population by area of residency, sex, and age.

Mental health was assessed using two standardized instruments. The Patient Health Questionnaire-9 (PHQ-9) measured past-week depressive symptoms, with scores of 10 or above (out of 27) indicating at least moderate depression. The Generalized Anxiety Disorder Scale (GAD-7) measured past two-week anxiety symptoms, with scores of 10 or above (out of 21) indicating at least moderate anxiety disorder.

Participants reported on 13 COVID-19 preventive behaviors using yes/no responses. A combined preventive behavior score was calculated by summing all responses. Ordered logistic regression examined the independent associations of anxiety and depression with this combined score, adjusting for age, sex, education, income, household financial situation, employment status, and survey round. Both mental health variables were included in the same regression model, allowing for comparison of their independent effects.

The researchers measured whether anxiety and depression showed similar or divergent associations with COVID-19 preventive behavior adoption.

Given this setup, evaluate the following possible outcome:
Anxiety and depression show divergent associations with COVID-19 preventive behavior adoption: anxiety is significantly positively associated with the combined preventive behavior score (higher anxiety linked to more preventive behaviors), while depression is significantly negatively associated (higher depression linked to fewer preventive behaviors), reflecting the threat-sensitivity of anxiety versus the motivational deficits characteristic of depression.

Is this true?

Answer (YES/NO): NO